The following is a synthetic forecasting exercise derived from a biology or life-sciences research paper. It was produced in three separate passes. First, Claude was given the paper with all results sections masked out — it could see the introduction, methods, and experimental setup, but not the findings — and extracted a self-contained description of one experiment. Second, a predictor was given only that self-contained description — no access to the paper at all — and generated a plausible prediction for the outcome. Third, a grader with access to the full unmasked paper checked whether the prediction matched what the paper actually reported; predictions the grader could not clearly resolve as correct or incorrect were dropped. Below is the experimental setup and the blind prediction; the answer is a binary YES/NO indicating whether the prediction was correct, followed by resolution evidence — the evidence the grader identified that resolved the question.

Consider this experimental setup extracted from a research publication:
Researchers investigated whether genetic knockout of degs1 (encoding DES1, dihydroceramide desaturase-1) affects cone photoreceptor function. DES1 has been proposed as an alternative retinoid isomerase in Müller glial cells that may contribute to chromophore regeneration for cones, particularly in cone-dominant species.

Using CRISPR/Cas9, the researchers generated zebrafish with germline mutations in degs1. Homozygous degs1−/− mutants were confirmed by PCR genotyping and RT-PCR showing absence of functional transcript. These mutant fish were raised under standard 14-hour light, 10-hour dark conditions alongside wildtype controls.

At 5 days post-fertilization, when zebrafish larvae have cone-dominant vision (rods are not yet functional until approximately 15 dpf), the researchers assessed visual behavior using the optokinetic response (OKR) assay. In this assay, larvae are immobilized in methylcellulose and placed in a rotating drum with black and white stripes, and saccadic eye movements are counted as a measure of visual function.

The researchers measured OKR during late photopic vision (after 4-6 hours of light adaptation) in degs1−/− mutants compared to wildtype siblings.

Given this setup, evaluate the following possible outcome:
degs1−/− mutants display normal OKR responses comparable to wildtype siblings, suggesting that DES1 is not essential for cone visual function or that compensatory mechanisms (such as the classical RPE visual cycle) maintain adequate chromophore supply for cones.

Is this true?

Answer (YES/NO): YES